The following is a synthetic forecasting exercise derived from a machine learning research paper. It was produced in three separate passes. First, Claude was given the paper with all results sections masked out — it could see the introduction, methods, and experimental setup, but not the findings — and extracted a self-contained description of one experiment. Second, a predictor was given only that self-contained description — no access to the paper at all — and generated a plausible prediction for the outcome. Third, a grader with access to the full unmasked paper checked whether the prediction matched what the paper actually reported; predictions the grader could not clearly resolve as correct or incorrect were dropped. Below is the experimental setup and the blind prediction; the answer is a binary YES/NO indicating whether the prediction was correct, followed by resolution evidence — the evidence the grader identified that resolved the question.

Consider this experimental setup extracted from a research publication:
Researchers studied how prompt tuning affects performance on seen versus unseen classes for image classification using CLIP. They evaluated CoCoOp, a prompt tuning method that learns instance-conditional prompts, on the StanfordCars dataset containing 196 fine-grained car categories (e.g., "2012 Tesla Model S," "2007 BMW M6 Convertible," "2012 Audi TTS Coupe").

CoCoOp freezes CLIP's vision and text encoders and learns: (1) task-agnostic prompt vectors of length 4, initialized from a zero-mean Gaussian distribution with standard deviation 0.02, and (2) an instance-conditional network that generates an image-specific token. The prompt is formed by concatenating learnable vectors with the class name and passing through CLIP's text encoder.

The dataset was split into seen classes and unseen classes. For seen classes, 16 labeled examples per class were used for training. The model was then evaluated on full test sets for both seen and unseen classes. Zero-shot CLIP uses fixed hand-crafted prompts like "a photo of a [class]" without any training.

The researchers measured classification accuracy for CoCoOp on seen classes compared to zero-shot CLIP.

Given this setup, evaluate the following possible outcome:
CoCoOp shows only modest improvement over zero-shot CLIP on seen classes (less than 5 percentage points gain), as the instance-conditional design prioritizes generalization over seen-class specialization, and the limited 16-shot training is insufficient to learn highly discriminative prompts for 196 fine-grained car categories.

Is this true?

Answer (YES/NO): NO